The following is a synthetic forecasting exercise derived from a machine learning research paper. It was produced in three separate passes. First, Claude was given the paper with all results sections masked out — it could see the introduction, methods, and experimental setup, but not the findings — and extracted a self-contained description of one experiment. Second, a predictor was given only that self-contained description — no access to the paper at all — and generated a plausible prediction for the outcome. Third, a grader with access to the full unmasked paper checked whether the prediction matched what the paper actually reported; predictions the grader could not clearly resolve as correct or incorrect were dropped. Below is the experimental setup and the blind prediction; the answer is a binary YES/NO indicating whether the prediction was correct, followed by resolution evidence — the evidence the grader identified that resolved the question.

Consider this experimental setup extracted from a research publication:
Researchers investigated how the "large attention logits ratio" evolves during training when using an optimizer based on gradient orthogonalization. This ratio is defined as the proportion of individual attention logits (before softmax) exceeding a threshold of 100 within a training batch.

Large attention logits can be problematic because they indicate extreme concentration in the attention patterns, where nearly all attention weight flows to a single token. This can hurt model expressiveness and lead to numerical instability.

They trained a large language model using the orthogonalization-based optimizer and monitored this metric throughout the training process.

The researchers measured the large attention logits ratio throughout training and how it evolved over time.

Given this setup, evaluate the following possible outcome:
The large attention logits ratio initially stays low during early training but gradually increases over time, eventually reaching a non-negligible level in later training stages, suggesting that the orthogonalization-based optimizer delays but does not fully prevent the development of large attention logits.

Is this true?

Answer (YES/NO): NO